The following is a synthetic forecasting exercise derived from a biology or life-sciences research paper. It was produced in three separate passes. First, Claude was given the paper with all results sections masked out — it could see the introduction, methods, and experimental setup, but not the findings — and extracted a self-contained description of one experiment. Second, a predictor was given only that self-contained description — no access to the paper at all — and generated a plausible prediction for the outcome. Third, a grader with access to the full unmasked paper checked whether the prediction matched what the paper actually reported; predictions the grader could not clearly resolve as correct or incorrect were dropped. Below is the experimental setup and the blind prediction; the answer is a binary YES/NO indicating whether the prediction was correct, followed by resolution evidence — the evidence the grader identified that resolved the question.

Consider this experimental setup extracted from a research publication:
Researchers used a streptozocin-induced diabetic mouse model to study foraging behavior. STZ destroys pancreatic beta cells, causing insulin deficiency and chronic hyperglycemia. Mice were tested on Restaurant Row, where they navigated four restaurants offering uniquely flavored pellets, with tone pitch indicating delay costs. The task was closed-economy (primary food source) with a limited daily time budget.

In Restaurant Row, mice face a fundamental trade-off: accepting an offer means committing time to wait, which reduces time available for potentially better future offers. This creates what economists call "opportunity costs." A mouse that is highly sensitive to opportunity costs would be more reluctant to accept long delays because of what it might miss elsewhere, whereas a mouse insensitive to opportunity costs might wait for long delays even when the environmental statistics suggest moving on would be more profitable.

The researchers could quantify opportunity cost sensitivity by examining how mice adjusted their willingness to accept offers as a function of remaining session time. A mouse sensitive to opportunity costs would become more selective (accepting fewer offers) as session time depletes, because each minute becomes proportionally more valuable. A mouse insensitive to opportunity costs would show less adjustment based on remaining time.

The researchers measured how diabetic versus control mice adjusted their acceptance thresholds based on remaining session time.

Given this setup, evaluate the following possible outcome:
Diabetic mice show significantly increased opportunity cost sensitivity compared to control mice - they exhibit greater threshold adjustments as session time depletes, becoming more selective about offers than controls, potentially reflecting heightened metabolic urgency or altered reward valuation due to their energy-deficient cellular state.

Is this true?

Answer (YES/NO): NO